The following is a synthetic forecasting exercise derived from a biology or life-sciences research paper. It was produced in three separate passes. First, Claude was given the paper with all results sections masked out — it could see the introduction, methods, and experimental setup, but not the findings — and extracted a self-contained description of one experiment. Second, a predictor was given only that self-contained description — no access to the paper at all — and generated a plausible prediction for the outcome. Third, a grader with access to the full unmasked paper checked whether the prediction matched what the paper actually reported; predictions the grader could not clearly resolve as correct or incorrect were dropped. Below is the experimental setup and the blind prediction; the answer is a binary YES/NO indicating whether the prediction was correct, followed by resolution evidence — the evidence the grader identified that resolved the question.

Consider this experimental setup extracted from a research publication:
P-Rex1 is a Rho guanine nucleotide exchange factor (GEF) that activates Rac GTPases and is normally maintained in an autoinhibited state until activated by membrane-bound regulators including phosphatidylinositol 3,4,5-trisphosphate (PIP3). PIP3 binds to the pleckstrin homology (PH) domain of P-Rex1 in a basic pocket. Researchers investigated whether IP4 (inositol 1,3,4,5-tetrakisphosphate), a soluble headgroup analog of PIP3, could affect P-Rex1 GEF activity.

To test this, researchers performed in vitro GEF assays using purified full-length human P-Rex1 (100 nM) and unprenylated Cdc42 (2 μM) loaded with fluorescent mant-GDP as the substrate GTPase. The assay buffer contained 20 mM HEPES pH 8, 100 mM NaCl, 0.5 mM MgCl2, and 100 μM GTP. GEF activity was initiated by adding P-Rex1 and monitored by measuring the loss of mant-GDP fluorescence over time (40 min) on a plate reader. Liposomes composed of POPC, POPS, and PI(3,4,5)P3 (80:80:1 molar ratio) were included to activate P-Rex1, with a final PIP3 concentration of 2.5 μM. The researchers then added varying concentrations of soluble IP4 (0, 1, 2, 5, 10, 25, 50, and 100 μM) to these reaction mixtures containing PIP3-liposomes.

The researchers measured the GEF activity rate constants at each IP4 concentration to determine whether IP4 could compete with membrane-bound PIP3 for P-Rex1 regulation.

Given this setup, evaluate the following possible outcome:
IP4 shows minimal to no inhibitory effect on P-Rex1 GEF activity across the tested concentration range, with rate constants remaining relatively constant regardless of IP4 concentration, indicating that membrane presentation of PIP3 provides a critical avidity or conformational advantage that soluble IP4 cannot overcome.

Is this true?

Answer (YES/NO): NO